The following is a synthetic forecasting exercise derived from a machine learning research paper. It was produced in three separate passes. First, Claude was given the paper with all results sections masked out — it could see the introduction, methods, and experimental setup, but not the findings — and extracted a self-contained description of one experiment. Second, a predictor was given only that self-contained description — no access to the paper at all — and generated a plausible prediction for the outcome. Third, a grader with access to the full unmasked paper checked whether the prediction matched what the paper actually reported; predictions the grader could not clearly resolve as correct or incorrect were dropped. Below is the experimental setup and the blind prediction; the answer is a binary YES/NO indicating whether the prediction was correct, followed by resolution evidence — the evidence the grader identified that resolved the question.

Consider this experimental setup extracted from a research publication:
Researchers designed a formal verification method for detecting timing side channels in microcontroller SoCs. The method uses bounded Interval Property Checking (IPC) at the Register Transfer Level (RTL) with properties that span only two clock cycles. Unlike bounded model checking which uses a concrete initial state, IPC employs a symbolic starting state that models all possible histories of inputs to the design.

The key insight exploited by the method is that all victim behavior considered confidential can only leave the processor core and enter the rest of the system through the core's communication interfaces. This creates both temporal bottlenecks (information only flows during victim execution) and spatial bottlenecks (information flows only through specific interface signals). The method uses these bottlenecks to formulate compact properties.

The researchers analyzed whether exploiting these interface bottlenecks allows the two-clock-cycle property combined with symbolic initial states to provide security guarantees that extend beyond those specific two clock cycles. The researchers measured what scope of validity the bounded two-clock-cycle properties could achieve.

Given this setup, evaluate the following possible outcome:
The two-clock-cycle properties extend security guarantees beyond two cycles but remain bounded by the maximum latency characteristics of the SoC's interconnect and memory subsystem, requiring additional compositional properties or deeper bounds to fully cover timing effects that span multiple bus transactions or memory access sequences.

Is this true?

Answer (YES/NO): NO